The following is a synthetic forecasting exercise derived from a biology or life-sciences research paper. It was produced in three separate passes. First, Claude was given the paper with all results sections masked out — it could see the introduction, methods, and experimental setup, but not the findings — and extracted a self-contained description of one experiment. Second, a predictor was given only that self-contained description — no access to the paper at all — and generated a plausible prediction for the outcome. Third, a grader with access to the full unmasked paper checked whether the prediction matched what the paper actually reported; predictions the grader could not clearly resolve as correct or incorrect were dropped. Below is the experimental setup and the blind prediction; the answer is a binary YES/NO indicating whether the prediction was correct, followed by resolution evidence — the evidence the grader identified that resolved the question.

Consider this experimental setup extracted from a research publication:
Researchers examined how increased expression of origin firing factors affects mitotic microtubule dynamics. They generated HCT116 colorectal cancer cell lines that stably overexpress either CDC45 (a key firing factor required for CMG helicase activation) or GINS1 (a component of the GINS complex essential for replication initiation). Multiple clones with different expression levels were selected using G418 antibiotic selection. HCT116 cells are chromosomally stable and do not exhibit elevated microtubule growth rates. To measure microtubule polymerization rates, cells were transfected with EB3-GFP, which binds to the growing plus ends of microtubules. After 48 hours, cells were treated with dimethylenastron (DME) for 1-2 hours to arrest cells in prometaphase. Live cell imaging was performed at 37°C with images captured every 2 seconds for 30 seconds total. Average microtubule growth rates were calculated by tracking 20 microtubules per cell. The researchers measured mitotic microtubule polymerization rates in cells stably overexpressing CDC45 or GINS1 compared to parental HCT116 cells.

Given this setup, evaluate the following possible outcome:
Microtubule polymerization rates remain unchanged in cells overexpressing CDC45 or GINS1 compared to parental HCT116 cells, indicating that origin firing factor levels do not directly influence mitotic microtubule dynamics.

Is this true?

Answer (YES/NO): NO